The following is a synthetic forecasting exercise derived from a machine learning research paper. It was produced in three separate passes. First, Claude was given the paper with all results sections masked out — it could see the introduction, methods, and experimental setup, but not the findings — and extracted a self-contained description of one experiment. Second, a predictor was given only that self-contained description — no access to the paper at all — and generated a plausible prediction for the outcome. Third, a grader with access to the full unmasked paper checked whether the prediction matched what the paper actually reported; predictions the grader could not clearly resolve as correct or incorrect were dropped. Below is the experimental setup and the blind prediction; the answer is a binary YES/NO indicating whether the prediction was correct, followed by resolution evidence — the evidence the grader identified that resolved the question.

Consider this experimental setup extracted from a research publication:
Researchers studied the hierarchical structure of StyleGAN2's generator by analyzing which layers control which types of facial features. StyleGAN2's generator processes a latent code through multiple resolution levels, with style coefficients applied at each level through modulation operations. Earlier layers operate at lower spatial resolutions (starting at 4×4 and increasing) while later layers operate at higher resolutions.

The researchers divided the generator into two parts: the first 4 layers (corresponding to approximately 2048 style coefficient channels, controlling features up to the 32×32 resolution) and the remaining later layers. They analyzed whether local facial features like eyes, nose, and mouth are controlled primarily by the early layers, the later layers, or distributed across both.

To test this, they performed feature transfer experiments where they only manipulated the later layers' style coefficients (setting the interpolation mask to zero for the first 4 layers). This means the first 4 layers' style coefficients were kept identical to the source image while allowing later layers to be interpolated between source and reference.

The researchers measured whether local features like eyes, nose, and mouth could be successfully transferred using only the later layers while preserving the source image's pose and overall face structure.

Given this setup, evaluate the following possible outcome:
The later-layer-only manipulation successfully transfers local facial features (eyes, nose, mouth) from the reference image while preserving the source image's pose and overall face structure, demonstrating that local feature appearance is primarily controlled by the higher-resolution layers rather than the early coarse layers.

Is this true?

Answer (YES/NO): YES